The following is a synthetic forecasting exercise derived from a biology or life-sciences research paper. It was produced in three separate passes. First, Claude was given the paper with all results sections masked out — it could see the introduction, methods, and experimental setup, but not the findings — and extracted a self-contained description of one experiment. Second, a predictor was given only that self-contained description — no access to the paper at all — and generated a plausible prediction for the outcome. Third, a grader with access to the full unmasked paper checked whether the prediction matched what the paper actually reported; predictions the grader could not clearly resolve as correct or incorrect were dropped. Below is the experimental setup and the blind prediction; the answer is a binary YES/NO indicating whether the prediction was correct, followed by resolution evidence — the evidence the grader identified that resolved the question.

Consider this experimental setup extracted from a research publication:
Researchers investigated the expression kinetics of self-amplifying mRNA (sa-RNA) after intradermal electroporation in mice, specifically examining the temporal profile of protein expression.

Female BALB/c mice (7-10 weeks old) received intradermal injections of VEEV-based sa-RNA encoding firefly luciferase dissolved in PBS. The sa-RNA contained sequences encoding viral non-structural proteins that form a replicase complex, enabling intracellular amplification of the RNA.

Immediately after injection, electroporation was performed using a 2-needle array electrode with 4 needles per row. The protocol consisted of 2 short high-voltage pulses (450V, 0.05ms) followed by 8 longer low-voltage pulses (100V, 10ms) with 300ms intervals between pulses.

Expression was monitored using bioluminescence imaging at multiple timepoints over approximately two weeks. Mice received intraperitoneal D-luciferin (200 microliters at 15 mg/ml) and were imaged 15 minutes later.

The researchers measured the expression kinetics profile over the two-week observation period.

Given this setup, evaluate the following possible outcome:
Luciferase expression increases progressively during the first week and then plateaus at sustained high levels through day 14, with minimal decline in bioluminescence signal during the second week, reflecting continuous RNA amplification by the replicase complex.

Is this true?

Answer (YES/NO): NO